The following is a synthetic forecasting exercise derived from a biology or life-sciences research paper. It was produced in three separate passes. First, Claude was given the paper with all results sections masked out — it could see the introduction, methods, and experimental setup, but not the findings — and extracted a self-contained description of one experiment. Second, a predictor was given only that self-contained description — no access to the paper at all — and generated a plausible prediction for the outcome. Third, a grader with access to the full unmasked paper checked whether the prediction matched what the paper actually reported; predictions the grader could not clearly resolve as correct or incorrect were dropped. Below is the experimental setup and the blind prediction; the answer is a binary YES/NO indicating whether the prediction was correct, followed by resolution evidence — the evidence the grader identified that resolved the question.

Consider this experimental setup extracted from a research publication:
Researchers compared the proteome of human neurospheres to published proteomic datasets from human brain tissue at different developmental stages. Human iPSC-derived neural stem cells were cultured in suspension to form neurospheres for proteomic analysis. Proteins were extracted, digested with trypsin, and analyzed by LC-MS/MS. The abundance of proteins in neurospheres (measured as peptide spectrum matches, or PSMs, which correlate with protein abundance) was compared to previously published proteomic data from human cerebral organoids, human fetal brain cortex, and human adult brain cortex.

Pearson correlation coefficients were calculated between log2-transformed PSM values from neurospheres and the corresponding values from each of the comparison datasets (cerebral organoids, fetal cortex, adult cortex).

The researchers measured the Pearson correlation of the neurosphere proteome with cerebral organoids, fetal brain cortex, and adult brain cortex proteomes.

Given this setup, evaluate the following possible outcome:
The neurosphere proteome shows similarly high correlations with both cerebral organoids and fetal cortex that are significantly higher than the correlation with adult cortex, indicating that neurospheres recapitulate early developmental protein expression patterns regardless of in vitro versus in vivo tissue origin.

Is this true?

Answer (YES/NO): NO